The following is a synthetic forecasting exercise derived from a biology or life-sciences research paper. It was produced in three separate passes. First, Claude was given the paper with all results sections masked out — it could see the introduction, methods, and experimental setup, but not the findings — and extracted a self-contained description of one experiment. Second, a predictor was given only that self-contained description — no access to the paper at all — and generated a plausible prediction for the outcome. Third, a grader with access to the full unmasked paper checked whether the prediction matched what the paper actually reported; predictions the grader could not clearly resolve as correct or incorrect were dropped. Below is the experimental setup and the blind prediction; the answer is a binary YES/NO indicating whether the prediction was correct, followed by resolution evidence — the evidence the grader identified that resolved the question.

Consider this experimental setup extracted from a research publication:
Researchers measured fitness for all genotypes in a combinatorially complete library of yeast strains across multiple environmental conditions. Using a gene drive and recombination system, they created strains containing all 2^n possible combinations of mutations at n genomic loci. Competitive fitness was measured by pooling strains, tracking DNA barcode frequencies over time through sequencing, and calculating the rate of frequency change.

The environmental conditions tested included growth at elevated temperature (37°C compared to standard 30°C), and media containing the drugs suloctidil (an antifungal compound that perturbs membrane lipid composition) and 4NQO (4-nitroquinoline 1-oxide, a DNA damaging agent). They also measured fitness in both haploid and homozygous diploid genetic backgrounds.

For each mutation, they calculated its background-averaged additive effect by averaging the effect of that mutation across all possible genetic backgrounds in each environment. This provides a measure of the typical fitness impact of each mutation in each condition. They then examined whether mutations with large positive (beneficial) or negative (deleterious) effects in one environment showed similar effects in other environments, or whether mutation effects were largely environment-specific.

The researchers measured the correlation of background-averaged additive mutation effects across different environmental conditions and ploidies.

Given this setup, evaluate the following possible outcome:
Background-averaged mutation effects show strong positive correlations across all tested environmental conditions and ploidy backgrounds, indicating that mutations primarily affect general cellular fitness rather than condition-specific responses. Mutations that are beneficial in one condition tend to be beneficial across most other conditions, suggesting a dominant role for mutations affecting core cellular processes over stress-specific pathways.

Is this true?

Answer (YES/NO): NO